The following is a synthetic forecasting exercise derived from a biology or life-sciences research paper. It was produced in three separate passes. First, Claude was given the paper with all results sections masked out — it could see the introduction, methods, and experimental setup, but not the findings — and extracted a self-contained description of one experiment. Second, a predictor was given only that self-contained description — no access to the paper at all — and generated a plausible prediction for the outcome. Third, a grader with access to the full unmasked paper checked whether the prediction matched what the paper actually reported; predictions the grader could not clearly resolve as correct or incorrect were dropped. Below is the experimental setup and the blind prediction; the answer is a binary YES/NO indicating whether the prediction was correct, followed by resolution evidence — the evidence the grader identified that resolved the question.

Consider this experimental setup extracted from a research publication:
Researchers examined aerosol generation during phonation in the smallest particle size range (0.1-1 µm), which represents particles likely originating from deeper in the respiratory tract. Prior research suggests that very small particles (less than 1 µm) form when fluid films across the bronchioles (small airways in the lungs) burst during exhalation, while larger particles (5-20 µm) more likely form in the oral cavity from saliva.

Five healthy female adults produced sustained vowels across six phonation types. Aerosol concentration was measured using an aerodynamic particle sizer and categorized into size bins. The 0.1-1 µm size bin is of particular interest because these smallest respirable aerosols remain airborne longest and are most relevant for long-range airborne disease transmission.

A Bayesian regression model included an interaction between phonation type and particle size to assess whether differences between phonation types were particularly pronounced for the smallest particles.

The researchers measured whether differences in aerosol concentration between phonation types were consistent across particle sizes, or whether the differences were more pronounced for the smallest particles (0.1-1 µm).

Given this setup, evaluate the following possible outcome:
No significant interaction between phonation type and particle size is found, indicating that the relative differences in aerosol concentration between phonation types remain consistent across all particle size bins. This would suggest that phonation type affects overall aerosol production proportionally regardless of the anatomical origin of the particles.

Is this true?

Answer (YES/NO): NO